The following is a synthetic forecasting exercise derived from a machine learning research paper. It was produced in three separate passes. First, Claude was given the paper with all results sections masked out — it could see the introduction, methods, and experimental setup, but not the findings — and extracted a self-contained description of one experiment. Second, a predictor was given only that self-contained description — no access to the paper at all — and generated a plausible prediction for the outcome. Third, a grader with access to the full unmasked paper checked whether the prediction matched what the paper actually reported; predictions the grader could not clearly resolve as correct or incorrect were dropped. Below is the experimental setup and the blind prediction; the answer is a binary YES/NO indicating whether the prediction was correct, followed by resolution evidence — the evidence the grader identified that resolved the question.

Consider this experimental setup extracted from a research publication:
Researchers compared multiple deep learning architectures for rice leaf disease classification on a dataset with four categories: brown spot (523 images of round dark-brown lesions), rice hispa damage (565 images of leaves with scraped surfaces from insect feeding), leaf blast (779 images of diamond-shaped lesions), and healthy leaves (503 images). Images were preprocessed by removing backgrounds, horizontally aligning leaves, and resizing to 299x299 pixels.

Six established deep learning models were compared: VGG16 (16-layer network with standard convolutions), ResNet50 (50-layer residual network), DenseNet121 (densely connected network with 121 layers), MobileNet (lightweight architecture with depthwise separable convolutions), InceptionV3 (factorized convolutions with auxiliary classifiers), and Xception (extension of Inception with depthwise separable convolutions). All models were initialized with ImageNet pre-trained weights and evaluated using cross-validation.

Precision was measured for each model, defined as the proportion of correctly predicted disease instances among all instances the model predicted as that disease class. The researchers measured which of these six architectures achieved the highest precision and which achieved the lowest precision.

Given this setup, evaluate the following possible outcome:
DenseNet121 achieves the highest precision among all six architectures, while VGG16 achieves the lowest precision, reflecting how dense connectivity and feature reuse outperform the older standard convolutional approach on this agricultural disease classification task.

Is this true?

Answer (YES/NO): NO